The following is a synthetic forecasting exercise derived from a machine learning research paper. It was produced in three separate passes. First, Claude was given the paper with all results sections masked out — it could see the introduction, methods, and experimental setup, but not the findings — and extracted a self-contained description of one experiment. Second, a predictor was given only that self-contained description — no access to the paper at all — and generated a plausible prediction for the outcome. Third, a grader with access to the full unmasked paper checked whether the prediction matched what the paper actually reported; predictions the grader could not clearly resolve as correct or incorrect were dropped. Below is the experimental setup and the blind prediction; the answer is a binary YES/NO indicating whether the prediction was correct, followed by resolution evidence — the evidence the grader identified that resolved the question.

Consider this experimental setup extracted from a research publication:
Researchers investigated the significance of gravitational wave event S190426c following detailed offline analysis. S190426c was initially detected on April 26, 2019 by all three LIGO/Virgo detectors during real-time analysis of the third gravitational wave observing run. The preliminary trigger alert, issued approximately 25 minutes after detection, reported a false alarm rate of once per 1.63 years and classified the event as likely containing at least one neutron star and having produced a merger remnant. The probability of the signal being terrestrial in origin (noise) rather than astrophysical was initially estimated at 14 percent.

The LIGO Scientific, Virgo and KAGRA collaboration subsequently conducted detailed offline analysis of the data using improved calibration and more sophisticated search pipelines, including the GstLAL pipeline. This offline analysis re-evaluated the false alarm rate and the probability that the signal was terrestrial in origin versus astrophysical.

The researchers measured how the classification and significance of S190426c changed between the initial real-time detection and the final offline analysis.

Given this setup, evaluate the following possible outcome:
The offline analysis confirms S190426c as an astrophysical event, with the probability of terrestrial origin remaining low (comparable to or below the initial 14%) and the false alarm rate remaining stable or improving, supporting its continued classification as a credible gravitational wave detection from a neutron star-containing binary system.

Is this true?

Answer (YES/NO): NO